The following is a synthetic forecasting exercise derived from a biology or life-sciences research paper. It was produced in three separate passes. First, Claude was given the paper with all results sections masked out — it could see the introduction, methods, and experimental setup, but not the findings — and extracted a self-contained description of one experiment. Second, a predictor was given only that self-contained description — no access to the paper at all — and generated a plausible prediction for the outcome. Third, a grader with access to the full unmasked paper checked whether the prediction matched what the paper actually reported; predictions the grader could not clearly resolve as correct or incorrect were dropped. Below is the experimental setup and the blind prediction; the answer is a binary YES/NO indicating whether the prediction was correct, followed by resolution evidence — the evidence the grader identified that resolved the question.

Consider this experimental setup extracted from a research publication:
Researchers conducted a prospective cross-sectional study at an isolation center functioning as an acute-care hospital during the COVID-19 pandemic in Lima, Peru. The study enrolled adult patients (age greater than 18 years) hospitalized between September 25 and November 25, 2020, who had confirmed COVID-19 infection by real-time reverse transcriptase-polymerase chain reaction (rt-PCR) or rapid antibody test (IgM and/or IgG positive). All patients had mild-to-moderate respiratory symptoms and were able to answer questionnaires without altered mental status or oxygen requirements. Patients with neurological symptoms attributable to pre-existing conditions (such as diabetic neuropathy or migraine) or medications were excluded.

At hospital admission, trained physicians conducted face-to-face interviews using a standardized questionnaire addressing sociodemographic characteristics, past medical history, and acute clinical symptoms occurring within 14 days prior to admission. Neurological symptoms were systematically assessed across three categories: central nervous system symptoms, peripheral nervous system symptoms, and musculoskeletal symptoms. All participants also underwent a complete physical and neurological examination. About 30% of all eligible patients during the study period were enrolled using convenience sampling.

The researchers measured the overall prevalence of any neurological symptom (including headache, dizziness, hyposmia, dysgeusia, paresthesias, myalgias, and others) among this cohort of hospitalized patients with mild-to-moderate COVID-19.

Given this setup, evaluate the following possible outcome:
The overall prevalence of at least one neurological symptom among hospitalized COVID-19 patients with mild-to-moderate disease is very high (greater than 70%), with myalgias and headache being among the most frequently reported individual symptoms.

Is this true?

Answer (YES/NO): YES